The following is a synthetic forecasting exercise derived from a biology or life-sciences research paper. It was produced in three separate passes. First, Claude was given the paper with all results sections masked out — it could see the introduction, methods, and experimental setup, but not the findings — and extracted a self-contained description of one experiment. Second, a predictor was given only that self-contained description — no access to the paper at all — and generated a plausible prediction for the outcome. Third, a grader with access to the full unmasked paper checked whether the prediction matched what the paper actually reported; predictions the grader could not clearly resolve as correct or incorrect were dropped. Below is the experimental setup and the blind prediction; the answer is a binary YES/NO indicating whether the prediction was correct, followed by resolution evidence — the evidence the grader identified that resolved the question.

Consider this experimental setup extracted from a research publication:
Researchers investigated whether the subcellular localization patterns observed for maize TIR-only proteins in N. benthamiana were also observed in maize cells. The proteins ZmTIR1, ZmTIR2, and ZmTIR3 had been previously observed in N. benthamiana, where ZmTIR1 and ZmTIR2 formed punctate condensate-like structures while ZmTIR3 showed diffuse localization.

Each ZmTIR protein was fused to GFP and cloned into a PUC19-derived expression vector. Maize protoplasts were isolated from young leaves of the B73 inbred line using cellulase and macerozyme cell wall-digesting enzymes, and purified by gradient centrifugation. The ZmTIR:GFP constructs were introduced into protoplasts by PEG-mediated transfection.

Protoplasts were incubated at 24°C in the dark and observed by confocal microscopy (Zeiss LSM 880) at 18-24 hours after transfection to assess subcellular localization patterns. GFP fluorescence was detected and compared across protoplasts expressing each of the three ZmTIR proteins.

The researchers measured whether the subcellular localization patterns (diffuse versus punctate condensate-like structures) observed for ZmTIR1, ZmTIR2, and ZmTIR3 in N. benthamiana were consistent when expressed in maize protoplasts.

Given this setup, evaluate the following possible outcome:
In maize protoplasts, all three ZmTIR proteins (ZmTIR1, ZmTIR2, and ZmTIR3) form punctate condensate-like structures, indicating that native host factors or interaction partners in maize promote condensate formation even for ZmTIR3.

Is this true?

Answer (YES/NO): NO